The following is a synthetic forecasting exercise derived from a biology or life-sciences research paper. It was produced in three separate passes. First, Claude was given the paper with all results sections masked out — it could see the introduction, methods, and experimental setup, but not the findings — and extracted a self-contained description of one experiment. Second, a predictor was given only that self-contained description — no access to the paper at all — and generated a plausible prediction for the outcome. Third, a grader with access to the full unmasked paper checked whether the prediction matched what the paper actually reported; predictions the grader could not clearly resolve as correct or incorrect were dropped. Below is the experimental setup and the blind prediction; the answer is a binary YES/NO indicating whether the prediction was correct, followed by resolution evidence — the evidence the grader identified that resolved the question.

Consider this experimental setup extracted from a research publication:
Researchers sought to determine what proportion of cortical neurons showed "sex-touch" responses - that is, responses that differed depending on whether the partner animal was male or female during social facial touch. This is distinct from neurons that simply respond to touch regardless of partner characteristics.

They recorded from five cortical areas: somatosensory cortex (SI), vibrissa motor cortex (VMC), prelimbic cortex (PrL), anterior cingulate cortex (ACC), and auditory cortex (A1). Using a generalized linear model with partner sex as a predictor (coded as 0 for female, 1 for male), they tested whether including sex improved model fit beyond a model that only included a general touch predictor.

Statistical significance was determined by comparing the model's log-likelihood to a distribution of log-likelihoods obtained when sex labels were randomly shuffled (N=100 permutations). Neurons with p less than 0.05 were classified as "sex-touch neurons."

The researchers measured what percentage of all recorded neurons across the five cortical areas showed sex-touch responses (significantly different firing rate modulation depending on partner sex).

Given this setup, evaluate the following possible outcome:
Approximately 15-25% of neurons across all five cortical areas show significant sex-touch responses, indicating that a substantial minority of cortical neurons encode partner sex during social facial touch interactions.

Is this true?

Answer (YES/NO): NO